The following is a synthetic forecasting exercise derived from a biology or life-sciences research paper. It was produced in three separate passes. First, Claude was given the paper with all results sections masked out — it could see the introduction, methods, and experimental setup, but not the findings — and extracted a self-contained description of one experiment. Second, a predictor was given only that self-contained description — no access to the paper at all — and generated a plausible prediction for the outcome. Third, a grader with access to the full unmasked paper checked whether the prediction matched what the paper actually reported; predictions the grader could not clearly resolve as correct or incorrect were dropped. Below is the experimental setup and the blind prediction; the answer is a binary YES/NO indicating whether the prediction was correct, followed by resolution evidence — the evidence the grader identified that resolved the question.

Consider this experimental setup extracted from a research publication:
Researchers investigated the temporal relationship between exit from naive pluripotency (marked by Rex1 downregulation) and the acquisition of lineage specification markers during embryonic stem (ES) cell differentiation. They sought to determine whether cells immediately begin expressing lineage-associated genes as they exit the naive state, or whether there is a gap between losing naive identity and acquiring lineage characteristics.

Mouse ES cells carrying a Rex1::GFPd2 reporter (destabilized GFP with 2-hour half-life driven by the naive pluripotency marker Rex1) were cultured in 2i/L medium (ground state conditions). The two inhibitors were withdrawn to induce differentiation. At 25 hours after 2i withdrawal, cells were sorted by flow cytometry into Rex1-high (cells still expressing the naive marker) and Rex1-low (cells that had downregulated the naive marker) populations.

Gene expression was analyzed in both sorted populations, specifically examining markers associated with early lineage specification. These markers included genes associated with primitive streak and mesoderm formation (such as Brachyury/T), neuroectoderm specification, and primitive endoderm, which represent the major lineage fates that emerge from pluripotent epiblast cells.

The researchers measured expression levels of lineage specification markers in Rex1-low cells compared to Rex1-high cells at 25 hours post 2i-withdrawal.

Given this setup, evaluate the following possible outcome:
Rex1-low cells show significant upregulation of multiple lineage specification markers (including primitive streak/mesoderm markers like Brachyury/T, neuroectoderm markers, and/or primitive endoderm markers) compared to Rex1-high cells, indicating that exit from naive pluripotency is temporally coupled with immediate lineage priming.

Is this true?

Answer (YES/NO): NO